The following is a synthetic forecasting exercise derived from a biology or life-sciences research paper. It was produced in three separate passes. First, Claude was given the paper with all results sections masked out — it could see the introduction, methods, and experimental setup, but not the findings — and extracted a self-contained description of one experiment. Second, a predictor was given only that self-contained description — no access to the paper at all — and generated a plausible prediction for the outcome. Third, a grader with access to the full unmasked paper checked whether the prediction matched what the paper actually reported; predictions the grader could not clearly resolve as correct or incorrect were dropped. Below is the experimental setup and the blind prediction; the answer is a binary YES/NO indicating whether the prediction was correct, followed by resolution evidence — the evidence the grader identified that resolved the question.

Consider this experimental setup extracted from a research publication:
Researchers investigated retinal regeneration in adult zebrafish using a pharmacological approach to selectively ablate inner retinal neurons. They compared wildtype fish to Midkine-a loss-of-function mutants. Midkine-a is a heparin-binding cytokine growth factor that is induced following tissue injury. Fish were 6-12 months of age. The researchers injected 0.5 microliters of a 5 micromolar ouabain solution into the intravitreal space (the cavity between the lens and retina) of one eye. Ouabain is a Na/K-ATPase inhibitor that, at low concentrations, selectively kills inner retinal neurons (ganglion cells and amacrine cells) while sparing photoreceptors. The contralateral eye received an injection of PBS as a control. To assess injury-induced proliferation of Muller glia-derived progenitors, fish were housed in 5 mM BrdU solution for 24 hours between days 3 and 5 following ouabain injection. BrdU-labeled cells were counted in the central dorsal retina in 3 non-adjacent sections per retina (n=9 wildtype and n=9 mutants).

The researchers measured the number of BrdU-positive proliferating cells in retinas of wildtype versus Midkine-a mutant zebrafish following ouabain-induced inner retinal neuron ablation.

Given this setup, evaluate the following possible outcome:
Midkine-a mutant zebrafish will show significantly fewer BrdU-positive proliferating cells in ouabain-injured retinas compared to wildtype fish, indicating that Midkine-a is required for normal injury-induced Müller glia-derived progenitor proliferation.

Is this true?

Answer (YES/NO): YES